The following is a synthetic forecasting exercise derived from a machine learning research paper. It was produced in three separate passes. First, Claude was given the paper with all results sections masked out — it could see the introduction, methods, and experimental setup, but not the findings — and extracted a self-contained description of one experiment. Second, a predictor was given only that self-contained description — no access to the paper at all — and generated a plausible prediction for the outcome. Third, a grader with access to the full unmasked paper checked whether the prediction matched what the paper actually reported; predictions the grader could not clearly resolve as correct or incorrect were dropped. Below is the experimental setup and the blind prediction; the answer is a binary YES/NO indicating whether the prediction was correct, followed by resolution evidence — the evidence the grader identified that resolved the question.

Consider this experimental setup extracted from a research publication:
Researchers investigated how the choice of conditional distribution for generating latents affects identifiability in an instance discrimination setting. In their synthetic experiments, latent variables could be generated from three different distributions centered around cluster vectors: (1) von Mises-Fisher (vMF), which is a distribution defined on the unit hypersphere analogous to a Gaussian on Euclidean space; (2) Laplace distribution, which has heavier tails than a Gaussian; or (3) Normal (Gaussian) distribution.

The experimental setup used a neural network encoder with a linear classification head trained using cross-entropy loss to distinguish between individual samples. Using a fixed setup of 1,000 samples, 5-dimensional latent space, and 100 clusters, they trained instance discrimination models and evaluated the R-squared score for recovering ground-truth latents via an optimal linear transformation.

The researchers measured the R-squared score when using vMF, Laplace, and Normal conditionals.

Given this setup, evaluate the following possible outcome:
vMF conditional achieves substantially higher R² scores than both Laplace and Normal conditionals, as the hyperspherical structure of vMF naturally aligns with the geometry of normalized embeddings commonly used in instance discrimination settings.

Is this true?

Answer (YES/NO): NO